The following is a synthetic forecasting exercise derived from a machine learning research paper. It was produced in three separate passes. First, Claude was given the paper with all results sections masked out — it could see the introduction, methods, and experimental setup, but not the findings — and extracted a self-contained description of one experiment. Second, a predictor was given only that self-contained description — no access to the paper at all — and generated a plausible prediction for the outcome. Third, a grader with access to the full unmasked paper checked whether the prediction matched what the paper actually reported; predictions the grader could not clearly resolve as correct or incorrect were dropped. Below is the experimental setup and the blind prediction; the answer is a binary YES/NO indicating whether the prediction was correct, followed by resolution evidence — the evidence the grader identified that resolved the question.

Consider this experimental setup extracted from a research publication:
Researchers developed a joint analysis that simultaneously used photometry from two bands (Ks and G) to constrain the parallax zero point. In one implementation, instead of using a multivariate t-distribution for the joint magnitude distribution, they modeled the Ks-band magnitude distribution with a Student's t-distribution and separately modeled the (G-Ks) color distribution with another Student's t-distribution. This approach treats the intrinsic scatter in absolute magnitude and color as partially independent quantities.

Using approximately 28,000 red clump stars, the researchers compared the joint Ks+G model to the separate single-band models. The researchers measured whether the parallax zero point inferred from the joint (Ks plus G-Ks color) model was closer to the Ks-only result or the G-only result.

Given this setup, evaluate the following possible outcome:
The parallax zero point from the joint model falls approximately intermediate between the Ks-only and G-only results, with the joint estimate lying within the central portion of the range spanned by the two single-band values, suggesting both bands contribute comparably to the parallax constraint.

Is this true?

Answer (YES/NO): NO